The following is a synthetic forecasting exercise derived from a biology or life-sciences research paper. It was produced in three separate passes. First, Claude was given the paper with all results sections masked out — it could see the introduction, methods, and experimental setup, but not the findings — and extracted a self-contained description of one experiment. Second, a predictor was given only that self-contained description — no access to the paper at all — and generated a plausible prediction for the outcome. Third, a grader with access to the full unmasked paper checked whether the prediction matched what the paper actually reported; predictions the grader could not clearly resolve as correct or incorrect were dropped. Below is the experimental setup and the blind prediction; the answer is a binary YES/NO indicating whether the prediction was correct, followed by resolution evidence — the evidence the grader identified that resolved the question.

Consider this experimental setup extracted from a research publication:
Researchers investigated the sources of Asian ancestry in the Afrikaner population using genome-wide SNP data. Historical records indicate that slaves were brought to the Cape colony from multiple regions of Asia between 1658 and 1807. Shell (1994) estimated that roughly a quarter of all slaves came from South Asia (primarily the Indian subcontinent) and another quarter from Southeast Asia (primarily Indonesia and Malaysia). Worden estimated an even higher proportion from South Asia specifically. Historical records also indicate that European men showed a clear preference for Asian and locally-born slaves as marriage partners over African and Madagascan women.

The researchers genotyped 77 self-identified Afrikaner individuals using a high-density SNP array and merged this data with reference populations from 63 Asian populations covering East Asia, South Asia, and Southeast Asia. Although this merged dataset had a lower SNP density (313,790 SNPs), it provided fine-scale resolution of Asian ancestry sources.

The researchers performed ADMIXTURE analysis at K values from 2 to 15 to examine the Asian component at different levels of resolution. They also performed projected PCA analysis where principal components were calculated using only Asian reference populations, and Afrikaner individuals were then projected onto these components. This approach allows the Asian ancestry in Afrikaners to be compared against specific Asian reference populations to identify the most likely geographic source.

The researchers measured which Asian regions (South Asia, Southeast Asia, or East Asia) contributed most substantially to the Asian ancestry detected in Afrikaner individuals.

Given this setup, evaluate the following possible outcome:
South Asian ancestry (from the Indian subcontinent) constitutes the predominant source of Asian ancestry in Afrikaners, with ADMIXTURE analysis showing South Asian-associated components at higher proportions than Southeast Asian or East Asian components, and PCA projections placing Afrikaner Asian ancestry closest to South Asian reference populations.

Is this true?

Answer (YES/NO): YES